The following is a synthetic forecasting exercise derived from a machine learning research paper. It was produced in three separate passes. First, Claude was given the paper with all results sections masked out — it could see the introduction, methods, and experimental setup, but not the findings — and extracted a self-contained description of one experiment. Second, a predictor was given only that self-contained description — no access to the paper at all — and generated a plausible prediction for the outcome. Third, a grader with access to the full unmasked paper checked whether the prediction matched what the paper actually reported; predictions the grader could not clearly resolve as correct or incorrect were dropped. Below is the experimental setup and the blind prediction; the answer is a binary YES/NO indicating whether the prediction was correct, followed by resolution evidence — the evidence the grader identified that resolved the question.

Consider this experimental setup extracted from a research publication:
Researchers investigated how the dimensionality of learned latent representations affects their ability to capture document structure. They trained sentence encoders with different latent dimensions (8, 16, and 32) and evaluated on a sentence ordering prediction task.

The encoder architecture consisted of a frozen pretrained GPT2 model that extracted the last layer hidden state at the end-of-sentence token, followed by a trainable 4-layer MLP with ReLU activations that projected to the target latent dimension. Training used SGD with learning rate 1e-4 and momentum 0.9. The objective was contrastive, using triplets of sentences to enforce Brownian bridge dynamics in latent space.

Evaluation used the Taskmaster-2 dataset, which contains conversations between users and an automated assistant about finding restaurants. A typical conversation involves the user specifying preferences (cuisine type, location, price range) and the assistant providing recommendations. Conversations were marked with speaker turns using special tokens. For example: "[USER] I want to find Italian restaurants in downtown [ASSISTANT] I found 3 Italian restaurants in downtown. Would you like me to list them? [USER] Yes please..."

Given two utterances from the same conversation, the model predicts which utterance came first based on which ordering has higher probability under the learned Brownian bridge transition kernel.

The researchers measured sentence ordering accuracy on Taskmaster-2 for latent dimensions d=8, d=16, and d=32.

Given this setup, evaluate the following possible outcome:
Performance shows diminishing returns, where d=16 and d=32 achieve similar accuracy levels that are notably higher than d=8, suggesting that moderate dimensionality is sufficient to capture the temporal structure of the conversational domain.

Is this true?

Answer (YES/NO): NO